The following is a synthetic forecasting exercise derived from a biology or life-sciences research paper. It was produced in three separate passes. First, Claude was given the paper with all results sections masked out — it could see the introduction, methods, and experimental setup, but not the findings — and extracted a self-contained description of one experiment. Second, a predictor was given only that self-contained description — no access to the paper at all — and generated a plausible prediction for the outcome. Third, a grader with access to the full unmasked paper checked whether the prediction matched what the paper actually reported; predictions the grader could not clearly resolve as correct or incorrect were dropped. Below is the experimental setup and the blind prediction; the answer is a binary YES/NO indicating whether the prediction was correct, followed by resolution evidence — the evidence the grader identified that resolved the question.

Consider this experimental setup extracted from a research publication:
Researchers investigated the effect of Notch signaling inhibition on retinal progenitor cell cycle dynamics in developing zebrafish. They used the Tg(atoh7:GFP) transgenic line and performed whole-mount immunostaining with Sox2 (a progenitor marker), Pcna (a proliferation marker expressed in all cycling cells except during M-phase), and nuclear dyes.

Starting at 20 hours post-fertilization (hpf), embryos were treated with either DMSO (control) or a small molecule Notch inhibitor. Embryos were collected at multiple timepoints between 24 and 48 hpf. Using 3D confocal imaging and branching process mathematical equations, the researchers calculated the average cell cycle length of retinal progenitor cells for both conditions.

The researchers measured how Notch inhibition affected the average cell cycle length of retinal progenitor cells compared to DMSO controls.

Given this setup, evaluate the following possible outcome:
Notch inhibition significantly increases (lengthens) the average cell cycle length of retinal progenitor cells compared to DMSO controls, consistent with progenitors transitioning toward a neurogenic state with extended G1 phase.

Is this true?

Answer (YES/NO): NO